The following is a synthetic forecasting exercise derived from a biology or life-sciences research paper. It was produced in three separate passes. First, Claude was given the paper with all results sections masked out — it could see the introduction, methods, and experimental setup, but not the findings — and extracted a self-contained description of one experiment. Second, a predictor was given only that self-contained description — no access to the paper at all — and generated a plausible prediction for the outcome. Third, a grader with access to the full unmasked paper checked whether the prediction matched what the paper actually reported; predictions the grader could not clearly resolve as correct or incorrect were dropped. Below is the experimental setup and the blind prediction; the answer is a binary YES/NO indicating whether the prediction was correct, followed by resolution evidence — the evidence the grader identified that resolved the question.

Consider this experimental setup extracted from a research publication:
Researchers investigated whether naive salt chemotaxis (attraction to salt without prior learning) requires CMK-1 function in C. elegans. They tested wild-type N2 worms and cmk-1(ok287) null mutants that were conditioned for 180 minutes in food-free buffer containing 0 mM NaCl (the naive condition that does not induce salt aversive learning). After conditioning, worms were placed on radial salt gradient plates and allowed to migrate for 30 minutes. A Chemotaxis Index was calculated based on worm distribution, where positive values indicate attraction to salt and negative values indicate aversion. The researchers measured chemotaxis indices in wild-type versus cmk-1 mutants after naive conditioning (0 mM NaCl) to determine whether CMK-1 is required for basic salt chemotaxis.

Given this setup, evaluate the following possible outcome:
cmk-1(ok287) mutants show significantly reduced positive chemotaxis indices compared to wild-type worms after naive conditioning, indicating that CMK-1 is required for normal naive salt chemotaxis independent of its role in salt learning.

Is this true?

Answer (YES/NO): NO